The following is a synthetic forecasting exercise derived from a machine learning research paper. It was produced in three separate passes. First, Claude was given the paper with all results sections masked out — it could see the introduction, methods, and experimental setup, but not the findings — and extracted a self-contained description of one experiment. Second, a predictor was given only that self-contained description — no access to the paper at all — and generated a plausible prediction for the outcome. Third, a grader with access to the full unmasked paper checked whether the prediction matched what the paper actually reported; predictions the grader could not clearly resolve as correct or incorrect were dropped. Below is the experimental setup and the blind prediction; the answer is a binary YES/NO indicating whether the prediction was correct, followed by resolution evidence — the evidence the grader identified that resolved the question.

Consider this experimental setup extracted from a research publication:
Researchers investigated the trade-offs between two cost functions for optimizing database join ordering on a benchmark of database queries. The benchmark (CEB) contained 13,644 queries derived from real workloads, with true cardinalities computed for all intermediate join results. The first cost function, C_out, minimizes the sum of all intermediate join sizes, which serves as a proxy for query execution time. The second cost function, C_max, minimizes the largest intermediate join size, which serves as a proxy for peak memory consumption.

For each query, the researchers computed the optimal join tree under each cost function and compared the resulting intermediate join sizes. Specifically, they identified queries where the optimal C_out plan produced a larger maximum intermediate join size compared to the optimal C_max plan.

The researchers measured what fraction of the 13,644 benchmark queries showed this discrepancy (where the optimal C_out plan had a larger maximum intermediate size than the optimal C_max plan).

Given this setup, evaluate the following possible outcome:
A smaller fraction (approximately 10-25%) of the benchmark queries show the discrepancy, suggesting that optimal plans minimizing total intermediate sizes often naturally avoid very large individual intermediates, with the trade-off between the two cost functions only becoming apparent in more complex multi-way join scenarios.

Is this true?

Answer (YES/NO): YES